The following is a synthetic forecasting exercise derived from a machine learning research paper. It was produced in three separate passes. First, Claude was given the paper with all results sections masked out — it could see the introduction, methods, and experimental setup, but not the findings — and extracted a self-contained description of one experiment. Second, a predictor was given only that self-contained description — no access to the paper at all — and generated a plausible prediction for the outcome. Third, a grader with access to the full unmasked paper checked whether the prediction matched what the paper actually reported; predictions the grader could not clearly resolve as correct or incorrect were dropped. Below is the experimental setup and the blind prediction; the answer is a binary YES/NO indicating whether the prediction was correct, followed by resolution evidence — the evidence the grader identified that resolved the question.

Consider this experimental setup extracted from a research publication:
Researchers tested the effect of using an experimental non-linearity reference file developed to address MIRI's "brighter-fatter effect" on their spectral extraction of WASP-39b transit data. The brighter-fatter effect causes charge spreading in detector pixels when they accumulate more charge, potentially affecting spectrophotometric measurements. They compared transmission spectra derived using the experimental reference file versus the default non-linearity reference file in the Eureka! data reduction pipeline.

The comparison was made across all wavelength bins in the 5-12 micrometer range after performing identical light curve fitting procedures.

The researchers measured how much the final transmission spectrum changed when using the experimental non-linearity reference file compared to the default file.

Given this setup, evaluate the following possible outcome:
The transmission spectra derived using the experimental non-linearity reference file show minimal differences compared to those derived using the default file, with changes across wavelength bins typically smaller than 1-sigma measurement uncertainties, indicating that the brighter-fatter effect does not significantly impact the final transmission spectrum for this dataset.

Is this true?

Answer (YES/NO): YES